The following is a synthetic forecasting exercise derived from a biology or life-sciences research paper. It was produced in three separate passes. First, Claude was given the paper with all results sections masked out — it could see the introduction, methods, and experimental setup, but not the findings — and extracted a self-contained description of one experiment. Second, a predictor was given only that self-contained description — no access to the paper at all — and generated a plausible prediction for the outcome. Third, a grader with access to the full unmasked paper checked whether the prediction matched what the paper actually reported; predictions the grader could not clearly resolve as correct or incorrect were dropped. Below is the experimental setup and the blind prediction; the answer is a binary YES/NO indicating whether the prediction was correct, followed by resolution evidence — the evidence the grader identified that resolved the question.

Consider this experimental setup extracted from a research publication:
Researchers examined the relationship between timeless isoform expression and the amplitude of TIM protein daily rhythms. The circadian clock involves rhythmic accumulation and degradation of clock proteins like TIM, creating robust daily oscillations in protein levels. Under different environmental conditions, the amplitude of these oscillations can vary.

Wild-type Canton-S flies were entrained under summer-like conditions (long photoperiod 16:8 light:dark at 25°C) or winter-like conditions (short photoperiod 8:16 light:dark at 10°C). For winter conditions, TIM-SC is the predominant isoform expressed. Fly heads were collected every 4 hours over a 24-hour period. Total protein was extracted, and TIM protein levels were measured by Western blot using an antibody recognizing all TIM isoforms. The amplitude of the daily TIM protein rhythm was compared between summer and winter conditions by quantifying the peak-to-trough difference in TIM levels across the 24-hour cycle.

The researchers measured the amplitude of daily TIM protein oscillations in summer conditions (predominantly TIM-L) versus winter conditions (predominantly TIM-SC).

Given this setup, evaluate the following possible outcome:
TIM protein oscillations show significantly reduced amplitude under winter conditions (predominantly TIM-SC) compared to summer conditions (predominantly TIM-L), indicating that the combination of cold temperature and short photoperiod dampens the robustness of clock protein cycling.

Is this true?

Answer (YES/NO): YES